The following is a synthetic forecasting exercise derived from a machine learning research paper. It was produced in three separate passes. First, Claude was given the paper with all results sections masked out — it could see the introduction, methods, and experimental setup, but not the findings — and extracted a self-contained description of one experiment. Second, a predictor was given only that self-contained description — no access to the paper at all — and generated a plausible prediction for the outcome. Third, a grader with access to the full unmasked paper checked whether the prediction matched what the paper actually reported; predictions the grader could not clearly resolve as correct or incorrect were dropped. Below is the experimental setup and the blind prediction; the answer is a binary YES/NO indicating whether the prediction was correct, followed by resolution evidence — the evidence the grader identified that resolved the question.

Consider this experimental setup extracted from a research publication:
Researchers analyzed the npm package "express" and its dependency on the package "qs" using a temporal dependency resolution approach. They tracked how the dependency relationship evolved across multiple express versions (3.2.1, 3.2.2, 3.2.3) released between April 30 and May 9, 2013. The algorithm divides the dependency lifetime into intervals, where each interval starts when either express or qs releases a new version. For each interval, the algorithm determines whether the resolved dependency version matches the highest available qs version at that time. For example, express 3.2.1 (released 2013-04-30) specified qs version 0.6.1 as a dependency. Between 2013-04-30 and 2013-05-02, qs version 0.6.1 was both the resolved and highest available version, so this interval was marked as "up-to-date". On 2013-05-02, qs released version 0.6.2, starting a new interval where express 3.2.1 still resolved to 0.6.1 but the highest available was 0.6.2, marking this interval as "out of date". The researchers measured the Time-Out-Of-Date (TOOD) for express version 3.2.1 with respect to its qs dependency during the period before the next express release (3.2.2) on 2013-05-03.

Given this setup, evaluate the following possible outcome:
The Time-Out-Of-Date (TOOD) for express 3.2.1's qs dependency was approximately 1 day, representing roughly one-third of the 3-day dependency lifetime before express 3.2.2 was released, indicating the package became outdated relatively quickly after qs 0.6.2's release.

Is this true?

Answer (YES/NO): YES